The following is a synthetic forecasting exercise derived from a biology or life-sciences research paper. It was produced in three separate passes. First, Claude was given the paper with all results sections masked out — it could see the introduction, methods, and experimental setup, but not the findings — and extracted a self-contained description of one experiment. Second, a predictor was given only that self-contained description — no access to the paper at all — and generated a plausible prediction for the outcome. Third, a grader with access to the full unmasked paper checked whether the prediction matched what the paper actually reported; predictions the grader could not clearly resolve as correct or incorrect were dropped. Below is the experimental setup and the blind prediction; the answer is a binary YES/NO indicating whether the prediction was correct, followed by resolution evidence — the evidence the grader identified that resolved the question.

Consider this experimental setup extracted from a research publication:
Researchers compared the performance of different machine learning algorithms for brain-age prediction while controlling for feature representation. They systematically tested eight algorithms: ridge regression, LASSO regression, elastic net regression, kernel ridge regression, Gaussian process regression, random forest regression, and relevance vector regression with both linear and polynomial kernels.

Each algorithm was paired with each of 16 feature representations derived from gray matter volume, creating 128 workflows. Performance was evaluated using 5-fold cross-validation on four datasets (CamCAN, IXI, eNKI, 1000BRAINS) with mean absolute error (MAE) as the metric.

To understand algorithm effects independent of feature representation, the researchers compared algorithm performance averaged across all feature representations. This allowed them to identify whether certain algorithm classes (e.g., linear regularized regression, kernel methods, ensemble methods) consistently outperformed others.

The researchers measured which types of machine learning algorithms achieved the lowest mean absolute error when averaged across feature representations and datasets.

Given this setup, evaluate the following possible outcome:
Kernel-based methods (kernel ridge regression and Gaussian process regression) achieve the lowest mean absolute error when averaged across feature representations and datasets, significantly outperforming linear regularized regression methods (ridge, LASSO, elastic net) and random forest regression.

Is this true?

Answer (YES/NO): YES